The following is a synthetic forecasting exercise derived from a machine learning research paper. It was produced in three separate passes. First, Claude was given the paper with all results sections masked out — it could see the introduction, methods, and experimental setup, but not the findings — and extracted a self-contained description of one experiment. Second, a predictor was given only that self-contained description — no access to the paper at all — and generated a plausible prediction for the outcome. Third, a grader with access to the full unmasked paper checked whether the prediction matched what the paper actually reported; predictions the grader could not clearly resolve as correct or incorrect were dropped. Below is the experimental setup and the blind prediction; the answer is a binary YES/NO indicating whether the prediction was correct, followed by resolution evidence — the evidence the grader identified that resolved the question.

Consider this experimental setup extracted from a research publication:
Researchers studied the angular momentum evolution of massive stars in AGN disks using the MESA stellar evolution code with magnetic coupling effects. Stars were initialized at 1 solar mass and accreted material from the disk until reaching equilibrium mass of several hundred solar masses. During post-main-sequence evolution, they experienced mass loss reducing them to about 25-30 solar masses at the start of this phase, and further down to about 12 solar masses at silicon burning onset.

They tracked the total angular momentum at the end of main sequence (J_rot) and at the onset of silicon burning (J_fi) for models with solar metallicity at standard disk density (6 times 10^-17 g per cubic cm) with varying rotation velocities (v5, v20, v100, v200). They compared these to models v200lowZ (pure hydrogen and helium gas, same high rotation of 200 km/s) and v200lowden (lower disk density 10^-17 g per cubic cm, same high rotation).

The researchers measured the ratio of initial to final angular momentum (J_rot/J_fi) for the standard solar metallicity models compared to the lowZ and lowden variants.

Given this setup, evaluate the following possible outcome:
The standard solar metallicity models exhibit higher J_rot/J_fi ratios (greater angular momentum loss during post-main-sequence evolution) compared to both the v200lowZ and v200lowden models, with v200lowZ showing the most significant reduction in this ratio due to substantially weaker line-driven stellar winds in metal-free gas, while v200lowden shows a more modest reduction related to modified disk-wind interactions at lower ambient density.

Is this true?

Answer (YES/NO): NO